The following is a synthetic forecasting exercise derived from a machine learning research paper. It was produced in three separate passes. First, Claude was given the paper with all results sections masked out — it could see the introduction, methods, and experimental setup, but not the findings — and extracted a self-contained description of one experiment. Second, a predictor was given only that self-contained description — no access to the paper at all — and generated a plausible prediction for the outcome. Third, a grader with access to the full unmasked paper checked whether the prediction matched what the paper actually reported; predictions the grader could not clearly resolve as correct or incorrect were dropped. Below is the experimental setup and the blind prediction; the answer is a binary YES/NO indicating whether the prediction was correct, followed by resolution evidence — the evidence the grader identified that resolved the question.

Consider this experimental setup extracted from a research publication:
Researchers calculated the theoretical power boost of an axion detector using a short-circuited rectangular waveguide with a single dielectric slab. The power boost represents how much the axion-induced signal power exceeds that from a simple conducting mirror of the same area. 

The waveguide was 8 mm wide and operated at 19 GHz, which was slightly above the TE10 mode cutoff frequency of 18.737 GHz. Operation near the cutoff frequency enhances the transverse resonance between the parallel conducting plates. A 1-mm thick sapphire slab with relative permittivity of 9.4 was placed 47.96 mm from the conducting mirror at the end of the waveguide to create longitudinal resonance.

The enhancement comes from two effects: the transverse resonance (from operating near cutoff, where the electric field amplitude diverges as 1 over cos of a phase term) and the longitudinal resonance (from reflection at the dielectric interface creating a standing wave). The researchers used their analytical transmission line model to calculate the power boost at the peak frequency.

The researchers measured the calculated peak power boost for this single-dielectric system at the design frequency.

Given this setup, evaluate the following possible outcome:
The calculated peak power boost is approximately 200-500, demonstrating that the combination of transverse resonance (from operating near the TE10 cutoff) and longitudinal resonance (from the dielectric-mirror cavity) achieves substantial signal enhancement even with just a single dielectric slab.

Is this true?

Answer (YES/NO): NO